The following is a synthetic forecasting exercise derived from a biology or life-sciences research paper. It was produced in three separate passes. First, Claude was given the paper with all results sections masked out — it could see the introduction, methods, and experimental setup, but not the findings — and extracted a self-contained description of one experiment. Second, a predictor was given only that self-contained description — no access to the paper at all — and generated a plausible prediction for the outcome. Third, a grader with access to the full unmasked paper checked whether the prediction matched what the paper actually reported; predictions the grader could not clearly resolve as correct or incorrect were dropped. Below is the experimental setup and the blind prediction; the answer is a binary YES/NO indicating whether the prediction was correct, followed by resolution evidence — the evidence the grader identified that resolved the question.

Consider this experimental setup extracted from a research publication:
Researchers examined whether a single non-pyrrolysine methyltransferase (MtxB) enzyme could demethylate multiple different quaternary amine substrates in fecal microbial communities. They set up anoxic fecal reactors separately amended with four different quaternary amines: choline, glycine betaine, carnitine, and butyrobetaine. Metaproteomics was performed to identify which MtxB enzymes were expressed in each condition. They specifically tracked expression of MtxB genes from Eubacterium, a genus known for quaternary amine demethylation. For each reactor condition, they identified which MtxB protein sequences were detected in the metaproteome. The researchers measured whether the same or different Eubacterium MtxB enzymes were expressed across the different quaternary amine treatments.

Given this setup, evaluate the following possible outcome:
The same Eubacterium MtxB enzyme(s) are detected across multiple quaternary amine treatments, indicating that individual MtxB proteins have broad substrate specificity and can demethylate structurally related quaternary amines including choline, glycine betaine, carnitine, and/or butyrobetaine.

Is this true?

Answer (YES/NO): YES